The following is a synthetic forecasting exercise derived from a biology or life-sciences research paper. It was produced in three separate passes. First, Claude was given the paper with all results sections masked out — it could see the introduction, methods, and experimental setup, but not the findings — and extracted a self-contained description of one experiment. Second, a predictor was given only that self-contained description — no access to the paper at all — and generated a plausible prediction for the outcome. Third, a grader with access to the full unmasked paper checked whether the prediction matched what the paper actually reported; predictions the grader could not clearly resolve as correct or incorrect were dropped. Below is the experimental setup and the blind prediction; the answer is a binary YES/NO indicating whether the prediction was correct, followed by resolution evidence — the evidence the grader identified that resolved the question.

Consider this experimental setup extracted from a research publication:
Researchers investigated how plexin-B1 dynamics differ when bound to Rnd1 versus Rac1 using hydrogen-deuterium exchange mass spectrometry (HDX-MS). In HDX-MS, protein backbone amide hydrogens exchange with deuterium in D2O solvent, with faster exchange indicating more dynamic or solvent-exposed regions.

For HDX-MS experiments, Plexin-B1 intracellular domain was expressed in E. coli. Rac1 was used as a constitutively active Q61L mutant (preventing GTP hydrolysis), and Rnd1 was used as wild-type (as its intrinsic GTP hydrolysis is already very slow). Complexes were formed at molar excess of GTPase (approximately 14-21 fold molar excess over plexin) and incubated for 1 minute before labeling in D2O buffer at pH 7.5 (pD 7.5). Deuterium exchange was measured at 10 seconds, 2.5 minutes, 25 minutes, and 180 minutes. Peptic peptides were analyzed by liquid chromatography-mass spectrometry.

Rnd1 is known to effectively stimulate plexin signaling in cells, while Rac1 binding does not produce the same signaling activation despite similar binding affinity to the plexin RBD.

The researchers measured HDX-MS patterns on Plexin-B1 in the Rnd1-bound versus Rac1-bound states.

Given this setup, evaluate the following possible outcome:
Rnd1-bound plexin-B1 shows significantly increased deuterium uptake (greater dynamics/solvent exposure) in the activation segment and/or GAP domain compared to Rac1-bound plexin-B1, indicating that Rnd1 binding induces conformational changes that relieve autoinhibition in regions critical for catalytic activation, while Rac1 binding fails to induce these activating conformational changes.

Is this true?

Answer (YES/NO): NO